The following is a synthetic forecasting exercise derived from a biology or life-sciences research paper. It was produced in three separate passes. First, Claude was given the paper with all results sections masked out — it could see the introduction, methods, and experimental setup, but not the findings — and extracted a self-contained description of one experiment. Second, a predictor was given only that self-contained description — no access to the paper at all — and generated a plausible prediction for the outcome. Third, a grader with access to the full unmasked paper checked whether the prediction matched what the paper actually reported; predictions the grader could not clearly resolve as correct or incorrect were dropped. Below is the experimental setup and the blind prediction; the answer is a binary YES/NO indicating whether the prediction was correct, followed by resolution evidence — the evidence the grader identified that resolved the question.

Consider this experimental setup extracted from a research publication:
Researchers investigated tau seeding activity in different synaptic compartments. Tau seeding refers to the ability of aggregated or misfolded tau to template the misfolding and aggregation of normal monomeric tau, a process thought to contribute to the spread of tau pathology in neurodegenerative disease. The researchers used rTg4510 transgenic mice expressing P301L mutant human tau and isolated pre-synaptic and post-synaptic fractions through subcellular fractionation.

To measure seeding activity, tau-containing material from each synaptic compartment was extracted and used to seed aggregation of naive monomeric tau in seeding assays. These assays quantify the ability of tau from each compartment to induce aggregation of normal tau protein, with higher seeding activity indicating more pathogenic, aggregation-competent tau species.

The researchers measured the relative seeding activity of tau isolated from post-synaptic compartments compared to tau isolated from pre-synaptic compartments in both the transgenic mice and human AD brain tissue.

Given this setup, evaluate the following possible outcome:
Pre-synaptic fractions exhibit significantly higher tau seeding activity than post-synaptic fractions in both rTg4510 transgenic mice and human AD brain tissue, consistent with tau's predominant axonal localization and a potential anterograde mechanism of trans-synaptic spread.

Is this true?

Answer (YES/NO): NO